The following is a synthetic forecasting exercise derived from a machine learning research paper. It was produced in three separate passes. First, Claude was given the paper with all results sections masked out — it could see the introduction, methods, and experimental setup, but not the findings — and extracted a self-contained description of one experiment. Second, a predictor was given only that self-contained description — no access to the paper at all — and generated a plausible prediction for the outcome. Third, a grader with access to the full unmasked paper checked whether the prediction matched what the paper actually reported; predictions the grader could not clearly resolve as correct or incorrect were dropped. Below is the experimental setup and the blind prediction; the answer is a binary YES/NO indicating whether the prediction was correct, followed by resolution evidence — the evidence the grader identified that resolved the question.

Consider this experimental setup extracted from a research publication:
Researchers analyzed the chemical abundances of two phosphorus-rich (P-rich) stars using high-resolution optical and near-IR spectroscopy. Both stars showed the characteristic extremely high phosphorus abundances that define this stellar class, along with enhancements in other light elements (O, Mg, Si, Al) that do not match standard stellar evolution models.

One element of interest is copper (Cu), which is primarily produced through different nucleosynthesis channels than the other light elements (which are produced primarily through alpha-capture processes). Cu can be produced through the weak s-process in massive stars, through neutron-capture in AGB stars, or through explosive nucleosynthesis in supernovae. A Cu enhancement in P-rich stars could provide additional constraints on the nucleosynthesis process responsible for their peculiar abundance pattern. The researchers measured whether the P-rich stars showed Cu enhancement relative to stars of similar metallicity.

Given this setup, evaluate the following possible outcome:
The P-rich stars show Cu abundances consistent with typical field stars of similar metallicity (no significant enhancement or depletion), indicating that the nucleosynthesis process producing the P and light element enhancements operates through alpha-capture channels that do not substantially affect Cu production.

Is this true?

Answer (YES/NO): NO